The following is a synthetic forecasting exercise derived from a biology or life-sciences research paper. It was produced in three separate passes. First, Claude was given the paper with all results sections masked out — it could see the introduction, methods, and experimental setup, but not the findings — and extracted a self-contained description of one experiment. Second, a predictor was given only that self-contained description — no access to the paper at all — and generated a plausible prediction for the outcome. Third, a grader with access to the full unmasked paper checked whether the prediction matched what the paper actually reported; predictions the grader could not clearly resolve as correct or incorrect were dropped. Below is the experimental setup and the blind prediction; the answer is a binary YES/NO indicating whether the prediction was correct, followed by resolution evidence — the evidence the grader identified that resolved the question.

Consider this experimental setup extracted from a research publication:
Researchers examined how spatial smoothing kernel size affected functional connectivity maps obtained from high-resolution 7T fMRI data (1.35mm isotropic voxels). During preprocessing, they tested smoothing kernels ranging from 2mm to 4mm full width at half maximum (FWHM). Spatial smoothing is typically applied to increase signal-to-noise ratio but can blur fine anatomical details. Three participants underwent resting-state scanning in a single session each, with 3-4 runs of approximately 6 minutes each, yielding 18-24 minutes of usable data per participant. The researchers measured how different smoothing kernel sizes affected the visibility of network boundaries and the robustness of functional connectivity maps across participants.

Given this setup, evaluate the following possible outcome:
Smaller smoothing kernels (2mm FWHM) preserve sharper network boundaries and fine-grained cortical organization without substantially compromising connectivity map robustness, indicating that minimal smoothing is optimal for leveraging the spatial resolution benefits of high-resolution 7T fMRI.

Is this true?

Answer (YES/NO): NO